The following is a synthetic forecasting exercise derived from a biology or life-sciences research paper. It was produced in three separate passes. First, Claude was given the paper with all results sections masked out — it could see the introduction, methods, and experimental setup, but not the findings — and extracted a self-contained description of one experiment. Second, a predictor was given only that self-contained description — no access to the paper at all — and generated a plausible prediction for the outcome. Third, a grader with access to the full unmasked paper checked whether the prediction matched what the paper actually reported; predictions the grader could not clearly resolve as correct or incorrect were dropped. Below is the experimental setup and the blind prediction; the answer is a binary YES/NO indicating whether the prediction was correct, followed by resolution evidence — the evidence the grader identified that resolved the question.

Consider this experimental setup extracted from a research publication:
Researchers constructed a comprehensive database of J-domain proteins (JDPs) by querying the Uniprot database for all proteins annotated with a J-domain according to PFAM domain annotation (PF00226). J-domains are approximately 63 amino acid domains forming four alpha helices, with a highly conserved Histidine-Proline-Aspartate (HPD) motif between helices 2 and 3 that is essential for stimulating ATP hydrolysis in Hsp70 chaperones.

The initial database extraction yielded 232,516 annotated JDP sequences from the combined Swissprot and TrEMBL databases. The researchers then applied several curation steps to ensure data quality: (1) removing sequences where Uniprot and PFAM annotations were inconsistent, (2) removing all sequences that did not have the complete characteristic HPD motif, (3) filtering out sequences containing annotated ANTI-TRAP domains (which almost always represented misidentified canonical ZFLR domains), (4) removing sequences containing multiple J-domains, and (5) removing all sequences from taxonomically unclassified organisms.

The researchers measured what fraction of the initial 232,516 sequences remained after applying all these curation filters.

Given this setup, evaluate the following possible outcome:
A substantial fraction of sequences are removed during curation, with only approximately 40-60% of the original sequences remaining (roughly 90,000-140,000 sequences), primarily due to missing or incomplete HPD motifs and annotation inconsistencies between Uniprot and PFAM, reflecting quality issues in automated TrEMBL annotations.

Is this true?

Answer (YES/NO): NO